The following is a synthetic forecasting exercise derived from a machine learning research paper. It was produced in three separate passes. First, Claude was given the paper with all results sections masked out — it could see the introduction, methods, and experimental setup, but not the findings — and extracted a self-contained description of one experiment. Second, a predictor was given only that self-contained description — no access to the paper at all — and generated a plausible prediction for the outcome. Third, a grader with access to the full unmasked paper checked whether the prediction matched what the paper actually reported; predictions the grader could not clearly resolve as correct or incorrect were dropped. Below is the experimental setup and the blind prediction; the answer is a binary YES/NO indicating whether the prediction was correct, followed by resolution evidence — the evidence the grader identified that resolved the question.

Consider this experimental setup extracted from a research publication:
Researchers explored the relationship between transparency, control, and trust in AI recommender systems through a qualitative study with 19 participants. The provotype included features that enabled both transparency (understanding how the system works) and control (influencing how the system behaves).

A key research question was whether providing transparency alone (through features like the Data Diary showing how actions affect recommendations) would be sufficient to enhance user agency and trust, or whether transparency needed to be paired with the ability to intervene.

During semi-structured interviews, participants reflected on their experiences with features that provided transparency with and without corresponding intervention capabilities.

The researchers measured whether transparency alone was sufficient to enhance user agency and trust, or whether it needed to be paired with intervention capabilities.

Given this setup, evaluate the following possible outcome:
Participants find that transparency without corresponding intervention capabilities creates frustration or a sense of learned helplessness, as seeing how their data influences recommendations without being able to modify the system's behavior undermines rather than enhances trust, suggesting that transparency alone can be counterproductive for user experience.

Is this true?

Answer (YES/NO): NO